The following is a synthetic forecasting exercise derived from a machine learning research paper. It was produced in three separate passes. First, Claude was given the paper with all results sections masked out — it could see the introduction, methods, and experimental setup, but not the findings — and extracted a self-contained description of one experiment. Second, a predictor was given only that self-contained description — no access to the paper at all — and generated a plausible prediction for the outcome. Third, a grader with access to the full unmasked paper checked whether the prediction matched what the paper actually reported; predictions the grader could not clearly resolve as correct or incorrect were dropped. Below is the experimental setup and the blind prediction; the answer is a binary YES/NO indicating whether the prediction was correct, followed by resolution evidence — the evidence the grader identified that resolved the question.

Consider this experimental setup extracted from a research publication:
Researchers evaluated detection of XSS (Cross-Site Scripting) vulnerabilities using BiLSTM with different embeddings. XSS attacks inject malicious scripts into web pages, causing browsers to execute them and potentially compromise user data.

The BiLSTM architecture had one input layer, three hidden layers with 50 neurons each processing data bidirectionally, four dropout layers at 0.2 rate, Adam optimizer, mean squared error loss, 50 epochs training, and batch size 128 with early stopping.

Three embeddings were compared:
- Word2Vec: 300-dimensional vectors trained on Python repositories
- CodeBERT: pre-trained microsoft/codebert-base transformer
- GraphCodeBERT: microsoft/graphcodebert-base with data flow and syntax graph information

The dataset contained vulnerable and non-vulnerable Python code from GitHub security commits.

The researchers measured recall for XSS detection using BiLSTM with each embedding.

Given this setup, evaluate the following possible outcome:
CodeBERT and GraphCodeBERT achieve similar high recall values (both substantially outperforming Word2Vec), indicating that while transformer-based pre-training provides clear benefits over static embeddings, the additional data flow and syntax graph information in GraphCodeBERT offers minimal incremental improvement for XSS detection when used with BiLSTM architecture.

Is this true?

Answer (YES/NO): NO